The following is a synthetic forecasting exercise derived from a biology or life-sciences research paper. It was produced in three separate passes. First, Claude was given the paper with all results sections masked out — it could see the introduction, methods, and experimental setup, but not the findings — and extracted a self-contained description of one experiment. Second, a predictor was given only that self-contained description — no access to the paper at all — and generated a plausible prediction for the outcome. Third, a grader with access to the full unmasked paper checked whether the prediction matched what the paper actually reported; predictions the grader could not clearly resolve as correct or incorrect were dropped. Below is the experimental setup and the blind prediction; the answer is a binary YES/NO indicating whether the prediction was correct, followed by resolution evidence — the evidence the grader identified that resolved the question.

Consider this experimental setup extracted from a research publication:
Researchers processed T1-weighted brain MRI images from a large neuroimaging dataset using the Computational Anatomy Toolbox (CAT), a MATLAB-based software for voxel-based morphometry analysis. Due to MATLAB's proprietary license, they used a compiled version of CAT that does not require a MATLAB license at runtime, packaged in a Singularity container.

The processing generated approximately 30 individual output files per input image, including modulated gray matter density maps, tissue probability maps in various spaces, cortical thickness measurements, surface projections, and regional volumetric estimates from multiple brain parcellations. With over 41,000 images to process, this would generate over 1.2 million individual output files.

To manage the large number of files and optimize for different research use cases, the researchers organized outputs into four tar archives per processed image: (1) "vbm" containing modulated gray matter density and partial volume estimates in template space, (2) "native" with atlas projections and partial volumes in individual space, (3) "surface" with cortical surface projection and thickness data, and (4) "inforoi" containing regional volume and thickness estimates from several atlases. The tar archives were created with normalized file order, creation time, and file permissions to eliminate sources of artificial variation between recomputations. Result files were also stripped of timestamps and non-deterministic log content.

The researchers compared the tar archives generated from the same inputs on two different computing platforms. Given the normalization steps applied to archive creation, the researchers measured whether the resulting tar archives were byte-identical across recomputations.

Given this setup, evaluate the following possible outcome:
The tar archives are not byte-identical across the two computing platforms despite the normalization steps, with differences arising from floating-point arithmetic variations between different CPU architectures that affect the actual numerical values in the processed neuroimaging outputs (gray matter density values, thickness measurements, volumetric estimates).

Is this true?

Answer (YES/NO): YES